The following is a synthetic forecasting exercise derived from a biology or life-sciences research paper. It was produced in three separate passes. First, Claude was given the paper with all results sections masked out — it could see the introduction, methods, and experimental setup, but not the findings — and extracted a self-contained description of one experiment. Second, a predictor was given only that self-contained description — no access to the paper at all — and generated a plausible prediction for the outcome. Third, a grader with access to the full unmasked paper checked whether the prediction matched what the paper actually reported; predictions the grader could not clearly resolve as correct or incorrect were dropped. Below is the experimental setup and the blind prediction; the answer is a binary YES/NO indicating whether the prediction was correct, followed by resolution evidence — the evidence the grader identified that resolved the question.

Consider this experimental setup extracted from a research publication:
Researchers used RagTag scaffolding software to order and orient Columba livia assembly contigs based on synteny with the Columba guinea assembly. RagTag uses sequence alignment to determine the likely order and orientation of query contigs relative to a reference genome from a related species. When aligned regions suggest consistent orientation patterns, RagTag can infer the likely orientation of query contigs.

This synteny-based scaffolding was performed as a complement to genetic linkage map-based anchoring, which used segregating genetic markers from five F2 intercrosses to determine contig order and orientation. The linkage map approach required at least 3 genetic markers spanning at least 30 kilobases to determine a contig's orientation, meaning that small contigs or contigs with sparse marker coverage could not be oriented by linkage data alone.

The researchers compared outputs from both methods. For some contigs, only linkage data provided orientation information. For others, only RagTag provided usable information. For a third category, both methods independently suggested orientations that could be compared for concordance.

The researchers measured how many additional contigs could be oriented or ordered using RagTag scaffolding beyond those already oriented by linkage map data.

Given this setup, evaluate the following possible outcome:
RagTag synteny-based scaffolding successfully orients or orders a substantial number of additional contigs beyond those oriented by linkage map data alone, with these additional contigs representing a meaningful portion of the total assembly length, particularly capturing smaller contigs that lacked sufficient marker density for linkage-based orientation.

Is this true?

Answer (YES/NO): NO